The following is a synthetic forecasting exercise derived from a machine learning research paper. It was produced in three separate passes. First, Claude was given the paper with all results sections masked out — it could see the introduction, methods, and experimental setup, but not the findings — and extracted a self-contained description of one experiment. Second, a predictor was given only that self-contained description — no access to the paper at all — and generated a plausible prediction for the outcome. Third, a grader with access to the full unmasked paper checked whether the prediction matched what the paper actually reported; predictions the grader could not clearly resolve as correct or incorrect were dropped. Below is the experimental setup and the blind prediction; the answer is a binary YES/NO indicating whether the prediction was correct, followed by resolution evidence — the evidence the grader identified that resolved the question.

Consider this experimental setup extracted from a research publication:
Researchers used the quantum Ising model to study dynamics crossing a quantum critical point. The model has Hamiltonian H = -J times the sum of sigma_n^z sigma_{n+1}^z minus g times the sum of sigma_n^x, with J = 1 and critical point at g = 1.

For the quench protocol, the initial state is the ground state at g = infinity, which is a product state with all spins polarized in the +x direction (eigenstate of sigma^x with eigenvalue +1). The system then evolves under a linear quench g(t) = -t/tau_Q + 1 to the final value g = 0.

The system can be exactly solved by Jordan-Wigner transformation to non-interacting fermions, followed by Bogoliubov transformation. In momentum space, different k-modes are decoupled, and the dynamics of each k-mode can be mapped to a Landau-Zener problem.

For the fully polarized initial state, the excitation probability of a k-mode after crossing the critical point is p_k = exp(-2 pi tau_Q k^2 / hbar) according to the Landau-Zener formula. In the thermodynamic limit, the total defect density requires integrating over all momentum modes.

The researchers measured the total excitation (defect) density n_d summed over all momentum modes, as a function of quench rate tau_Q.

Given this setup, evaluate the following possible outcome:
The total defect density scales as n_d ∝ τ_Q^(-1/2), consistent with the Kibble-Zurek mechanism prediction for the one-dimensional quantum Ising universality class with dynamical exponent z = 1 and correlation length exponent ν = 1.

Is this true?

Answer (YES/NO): YES